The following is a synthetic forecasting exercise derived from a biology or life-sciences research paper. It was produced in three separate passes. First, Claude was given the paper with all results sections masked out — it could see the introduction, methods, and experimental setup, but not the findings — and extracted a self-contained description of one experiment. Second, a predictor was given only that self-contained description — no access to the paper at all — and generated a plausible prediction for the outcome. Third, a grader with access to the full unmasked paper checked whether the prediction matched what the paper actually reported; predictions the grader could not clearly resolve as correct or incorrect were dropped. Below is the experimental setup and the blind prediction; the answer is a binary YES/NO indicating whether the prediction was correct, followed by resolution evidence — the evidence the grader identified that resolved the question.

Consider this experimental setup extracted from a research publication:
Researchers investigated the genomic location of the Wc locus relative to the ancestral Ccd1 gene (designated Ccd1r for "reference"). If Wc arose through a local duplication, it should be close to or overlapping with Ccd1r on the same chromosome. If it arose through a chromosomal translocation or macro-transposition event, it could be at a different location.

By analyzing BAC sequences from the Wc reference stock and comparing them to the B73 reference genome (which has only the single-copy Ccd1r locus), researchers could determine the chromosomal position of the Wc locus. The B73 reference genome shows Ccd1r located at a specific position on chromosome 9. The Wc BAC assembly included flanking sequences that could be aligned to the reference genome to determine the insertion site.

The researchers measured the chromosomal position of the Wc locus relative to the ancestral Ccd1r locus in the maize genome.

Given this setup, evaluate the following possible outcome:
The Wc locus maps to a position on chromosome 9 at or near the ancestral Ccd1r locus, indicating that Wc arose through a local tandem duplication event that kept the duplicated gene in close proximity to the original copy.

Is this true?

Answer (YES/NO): NO